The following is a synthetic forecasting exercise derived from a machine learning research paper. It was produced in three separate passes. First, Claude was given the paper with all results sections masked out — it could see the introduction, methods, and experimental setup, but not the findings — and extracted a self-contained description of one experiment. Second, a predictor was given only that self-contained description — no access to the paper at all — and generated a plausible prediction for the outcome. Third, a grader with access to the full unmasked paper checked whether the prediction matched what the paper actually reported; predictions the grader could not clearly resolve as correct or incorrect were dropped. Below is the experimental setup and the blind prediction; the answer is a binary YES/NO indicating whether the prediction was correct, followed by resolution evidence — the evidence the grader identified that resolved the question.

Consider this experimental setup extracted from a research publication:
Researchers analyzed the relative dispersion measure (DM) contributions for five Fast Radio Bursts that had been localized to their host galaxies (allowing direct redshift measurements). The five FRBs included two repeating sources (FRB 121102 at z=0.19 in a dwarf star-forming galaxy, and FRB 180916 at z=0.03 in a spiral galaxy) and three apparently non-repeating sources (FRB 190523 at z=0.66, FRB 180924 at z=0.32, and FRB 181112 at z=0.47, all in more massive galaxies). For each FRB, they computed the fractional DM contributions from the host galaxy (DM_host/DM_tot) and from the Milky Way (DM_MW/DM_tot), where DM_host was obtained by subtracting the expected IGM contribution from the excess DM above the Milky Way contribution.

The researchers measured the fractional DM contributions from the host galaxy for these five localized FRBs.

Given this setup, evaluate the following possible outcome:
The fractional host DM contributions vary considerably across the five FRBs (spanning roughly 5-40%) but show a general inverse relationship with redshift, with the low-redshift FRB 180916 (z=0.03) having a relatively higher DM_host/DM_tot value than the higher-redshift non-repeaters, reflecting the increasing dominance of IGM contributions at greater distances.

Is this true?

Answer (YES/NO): NO